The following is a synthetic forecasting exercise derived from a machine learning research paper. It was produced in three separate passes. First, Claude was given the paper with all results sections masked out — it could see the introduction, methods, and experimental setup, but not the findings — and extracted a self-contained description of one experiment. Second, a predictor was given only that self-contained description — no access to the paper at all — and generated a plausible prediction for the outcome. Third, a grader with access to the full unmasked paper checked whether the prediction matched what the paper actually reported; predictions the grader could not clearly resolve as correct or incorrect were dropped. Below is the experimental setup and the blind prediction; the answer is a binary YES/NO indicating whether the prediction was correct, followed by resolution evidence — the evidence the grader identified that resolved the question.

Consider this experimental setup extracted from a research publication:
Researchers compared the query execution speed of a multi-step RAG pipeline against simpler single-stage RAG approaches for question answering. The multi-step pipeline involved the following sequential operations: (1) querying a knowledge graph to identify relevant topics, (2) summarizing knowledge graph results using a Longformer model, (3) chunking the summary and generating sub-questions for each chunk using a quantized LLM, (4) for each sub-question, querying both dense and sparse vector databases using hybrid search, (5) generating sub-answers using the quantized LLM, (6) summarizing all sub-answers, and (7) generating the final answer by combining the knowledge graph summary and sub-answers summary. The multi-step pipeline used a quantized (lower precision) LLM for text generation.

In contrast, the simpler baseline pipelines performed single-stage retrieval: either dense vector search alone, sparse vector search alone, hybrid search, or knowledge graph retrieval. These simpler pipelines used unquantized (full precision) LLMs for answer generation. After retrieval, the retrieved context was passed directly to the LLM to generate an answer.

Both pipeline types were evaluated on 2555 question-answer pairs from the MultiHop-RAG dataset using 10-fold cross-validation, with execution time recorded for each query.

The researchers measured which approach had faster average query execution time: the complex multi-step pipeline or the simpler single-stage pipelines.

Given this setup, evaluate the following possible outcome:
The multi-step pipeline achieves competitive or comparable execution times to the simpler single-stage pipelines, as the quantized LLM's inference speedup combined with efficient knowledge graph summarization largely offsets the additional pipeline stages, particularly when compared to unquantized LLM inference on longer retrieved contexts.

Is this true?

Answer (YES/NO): NO